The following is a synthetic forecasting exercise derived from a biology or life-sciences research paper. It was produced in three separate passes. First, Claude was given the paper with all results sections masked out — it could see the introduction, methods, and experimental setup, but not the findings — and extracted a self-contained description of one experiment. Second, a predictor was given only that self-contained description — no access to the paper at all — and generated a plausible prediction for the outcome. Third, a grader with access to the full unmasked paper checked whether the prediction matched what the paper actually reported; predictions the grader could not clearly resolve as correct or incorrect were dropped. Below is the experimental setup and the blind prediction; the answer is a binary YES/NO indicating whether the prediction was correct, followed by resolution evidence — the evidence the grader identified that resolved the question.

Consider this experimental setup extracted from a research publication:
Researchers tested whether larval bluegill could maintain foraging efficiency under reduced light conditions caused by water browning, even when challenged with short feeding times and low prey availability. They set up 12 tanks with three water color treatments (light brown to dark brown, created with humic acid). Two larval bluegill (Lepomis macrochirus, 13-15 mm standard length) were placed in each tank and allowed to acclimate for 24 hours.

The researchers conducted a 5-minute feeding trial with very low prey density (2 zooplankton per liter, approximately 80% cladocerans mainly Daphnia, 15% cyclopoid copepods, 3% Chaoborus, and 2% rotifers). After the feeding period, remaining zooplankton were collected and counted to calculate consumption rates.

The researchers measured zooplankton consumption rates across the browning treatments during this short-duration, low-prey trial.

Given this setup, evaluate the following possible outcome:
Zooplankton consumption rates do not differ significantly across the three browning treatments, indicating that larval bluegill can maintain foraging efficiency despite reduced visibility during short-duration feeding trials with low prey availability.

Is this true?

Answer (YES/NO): YES